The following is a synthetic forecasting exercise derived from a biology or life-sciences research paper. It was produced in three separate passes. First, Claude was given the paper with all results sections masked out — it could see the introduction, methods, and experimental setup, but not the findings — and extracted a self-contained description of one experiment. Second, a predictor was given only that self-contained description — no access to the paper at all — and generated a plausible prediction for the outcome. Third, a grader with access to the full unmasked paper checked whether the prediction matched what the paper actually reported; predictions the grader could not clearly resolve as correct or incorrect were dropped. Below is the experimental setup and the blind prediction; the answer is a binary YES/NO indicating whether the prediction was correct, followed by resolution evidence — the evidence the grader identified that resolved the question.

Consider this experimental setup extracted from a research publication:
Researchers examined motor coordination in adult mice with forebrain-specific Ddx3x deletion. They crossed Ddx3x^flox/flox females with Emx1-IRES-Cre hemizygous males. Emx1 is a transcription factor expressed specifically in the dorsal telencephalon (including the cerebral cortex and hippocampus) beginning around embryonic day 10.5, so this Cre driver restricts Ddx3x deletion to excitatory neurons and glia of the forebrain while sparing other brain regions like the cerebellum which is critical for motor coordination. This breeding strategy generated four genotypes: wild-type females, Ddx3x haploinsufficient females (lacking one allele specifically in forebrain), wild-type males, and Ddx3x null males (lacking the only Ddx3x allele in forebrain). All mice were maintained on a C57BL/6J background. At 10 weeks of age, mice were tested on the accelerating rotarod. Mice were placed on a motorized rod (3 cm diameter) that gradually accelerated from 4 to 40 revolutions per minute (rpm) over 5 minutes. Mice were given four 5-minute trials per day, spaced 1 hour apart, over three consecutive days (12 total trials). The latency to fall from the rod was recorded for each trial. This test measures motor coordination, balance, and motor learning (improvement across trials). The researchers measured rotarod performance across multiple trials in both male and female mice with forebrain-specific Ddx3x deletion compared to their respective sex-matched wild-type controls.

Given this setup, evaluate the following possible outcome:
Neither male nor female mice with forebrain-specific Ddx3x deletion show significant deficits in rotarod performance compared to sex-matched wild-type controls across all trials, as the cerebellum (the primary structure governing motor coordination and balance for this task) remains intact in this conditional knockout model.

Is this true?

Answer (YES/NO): NO